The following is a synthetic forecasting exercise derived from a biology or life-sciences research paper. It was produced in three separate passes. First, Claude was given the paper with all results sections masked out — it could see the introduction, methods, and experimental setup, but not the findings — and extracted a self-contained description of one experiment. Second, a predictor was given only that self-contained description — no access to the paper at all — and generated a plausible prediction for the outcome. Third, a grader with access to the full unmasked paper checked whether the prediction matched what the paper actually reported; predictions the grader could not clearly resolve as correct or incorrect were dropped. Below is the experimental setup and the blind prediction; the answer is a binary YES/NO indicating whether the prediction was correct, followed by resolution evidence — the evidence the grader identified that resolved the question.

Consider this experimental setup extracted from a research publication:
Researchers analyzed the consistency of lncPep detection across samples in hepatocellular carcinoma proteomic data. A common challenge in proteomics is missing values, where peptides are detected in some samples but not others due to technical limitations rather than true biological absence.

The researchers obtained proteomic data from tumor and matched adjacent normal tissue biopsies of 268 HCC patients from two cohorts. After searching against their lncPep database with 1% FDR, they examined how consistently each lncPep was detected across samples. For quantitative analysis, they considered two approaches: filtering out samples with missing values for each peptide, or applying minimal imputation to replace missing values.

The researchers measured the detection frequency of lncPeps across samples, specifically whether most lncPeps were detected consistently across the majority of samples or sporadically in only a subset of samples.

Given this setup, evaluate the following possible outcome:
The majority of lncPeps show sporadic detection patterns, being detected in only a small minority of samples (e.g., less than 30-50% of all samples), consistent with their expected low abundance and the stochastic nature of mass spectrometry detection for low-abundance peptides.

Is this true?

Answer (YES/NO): YES